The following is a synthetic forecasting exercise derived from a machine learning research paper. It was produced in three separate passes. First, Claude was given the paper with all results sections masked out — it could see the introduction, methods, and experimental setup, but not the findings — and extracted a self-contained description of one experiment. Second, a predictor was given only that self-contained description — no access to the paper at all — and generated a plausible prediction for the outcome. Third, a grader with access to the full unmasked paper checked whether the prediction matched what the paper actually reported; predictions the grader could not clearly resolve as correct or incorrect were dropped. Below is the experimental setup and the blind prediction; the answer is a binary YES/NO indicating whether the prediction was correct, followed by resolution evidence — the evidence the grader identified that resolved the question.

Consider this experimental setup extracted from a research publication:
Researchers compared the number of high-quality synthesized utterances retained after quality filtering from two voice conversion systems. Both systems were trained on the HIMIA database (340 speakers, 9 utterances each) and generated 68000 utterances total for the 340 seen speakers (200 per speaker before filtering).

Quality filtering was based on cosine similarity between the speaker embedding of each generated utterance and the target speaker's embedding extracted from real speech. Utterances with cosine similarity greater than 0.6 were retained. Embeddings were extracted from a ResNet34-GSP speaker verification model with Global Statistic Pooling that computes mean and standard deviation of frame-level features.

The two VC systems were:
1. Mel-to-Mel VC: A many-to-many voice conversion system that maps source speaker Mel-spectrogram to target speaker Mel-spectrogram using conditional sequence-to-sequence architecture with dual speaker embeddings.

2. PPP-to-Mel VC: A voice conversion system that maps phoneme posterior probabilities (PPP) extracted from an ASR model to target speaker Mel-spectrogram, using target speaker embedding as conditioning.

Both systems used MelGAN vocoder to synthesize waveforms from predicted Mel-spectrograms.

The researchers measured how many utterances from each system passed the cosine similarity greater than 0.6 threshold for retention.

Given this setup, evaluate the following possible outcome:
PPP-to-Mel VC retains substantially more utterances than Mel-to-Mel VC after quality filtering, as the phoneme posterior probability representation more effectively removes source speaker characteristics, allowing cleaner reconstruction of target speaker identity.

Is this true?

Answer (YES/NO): YES